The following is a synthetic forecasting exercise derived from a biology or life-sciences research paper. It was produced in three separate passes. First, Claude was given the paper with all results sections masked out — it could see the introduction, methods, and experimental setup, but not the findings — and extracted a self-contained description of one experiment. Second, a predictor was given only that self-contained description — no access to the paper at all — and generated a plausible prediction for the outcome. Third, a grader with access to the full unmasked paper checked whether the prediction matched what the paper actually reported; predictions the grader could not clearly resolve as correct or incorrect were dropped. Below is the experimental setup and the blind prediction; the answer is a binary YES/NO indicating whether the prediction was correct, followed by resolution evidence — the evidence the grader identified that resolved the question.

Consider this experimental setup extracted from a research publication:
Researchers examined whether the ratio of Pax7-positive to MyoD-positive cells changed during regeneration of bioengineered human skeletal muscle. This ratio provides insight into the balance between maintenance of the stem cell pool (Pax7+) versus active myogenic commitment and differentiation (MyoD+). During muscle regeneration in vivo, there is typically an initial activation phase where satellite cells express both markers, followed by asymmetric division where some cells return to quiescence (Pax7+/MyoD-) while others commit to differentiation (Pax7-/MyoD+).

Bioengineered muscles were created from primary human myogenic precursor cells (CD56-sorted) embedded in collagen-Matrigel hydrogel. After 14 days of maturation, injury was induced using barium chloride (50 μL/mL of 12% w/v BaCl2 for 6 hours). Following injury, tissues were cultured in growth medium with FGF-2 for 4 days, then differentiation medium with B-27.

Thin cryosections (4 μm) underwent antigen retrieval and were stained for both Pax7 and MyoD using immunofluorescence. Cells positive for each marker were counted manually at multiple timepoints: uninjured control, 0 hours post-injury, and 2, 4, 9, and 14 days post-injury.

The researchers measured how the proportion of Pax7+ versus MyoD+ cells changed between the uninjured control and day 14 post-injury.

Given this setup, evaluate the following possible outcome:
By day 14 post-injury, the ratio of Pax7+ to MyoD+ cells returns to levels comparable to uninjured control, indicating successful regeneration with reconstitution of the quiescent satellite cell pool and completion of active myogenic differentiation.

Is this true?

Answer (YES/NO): NO